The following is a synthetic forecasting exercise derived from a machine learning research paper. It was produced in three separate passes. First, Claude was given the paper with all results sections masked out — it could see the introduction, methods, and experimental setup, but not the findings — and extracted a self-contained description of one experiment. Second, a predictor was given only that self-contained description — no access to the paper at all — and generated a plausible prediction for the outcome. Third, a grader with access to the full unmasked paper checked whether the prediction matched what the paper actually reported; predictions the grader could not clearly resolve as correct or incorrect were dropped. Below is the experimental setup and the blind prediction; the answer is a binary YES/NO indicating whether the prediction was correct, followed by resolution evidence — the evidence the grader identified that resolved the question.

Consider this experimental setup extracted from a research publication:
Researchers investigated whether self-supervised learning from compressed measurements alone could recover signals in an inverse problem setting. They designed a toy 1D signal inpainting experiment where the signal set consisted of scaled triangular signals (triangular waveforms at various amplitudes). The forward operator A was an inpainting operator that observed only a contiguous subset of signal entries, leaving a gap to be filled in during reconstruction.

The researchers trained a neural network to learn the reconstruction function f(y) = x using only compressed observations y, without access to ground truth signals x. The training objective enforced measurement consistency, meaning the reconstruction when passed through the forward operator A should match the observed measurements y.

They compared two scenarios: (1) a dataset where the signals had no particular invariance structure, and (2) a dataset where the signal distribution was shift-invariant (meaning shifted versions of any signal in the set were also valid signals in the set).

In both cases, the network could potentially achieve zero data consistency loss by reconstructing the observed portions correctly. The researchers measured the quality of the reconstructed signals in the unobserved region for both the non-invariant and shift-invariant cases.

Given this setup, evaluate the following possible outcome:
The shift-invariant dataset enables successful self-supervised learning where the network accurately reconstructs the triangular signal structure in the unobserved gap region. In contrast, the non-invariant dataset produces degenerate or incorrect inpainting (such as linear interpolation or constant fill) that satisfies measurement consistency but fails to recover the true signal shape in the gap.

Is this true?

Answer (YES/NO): YES